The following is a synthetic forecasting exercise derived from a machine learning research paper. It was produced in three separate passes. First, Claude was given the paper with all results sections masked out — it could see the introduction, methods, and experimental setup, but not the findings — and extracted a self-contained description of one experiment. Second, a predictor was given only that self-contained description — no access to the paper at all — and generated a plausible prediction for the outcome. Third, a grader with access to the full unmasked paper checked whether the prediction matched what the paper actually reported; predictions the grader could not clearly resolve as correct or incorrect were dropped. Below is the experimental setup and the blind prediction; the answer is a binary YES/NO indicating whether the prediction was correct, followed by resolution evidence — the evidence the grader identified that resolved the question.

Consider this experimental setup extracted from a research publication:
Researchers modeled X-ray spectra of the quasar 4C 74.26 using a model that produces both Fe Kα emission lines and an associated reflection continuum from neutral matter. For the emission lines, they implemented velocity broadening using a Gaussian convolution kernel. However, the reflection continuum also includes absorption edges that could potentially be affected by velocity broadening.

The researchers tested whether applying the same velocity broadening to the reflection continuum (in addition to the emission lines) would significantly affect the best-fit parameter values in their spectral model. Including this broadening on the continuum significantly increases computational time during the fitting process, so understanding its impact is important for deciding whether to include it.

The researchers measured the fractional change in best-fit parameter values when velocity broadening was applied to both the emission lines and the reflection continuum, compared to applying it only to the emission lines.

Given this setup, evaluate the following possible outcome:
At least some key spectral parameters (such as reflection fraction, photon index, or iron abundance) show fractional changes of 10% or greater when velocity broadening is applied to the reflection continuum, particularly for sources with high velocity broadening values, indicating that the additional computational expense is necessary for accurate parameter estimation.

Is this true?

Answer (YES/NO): NO